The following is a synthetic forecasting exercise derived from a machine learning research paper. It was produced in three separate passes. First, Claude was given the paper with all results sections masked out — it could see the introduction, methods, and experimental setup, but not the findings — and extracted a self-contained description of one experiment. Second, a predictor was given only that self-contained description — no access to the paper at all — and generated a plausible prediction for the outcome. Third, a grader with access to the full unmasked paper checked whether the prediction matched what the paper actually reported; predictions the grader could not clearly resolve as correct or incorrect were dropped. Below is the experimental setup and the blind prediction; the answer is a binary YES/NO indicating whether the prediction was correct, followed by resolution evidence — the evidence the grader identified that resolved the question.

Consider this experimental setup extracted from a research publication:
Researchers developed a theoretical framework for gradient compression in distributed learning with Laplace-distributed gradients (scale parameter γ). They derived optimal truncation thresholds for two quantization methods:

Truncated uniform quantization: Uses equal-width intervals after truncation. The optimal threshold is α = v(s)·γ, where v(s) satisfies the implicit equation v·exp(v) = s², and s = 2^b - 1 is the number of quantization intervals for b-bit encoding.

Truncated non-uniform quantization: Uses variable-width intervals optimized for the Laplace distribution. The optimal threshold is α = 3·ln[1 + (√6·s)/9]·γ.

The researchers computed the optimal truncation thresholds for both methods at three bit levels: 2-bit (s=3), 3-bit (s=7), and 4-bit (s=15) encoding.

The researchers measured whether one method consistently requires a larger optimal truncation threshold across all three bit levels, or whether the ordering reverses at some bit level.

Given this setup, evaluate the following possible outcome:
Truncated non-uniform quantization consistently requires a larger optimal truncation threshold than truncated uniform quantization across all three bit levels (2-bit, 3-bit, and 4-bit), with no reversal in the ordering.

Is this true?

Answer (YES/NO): YES